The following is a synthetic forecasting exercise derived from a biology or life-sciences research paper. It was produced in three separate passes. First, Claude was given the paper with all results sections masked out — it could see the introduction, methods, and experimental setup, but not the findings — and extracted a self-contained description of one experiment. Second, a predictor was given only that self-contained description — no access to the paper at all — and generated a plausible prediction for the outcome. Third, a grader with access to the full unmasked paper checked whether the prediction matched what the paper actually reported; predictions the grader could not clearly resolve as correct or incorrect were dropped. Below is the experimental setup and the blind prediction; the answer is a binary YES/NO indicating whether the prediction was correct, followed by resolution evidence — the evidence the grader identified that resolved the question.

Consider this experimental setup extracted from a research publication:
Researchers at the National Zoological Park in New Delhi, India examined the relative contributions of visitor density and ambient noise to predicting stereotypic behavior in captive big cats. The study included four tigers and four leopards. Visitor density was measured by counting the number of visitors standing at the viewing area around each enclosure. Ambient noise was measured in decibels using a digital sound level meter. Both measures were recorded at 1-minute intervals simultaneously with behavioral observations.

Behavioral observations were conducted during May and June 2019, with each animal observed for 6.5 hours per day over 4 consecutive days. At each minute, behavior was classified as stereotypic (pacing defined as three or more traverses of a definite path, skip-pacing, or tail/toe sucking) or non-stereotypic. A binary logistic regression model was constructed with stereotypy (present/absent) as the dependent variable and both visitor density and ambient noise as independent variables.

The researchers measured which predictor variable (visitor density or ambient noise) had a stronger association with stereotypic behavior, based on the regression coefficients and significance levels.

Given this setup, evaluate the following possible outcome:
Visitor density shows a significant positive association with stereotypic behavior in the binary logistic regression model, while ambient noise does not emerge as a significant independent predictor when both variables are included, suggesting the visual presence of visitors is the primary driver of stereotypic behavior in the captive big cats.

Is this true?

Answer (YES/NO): YES